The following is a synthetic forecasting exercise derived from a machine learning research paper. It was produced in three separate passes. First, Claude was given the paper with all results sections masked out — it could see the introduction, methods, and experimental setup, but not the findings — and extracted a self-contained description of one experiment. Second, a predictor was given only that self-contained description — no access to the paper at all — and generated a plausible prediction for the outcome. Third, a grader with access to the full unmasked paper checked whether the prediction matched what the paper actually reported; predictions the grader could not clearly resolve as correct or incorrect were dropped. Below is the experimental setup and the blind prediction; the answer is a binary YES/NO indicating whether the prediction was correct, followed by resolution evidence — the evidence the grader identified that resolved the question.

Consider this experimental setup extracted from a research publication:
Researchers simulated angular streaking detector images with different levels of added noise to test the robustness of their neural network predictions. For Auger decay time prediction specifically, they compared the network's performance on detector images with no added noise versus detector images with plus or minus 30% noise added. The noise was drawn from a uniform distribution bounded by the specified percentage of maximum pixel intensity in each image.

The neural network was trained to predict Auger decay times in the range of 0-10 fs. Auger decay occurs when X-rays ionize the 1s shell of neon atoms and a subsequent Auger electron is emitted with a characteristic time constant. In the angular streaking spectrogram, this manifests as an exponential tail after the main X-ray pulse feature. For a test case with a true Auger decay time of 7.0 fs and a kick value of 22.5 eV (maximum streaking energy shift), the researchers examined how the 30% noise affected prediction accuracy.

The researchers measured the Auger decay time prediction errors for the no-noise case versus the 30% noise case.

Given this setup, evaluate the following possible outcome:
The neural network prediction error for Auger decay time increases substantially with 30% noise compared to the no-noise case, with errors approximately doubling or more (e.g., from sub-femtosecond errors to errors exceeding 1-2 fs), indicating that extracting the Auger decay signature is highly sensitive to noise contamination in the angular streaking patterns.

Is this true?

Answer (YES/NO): NO